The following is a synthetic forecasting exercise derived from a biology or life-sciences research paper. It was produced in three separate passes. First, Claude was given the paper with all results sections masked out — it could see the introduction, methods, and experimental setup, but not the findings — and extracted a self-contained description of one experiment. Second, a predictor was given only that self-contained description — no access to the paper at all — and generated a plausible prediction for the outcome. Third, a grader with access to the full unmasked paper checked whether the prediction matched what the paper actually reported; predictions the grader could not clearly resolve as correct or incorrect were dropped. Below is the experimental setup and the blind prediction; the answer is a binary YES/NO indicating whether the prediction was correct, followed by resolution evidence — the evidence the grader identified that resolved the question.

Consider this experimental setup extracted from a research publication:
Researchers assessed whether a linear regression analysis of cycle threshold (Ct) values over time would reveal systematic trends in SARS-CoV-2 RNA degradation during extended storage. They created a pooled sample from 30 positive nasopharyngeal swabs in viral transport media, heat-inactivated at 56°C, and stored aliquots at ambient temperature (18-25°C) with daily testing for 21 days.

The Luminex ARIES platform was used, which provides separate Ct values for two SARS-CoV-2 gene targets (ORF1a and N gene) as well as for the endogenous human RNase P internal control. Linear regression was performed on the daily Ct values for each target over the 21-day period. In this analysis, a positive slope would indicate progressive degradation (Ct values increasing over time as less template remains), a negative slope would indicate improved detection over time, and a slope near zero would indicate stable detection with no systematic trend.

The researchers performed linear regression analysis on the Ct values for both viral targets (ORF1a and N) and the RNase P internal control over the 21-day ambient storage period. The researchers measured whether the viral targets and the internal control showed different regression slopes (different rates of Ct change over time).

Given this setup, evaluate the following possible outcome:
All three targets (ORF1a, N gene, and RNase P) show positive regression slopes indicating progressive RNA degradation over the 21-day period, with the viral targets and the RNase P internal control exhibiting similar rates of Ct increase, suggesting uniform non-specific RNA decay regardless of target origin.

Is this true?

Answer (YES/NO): NO